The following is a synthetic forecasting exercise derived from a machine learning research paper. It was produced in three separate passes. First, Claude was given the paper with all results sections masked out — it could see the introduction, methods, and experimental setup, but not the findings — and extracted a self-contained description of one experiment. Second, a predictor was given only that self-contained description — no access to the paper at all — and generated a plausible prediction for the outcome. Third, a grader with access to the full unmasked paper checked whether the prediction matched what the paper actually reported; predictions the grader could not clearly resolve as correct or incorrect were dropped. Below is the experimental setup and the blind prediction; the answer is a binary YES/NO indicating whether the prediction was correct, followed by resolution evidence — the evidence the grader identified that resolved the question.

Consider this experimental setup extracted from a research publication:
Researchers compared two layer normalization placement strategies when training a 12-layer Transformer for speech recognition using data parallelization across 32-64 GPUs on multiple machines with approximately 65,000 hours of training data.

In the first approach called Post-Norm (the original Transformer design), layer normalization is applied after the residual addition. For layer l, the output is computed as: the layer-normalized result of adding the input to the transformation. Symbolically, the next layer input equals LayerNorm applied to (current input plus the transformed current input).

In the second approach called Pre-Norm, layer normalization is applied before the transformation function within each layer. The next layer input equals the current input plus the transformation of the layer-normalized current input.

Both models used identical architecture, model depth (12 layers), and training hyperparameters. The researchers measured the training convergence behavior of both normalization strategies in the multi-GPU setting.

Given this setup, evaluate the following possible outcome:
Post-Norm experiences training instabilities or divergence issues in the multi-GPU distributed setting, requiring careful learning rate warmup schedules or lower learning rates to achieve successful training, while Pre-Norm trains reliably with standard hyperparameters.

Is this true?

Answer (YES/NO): NO